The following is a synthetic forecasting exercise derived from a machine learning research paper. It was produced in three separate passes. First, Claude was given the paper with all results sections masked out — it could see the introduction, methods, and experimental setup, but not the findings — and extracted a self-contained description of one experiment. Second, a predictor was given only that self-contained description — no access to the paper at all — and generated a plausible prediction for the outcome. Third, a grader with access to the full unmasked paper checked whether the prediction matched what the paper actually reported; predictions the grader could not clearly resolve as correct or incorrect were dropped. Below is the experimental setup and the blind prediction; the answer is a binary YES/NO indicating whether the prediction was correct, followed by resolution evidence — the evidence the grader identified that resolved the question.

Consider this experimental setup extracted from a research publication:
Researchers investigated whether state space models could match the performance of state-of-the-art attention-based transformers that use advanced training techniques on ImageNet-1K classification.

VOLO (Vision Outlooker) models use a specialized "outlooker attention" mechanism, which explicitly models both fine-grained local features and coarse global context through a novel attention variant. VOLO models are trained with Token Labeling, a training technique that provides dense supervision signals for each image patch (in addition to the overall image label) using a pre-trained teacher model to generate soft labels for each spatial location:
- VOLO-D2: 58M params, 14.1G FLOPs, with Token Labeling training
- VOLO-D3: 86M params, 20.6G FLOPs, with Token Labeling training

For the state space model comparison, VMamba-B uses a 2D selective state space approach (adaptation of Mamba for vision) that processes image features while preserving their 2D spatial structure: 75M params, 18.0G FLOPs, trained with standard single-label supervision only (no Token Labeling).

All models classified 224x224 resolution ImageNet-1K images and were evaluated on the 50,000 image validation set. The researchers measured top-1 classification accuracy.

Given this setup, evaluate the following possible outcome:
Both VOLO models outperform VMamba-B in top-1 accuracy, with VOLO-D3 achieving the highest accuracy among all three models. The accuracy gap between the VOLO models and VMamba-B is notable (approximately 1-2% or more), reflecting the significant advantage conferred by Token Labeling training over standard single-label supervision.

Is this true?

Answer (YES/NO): YES